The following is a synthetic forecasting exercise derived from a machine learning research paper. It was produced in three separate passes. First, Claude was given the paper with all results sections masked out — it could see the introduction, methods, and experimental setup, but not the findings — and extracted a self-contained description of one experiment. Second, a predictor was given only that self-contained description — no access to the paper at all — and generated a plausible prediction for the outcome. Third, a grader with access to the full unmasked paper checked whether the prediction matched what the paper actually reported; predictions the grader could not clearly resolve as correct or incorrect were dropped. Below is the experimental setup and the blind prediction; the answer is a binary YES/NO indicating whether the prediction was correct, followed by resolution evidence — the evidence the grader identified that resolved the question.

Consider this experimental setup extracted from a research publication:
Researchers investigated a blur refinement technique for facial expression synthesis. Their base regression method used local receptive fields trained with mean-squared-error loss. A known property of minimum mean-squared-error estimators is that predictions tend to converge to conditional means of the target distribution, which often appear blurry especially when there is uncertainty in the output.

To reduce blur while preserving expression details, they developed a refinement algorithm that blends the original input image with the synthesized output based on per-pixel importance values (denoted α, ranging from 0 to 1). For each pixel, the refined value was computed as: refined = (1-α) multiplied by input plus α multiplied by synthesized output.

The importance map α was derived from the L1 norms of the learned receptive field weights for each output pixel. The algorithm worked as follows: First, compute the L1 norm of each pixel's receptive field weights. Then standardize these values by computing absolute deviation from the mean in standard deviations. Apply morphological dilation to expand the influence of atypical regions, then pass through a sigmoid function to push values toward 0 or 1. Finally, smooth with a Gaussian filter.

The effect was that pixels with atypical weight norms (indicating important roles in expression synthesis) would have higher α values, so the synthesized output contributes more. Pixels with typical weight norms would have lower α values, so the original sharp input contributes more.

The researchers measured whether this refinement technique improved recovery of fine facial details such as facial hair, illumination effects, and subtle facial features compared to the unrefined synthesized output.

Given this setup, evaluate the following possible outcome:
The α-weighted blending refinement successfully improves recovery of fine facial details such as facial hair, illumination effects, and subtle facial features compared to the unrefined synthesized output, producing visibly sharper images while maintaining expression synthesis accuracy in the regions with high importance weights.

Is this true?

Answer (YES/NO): YES